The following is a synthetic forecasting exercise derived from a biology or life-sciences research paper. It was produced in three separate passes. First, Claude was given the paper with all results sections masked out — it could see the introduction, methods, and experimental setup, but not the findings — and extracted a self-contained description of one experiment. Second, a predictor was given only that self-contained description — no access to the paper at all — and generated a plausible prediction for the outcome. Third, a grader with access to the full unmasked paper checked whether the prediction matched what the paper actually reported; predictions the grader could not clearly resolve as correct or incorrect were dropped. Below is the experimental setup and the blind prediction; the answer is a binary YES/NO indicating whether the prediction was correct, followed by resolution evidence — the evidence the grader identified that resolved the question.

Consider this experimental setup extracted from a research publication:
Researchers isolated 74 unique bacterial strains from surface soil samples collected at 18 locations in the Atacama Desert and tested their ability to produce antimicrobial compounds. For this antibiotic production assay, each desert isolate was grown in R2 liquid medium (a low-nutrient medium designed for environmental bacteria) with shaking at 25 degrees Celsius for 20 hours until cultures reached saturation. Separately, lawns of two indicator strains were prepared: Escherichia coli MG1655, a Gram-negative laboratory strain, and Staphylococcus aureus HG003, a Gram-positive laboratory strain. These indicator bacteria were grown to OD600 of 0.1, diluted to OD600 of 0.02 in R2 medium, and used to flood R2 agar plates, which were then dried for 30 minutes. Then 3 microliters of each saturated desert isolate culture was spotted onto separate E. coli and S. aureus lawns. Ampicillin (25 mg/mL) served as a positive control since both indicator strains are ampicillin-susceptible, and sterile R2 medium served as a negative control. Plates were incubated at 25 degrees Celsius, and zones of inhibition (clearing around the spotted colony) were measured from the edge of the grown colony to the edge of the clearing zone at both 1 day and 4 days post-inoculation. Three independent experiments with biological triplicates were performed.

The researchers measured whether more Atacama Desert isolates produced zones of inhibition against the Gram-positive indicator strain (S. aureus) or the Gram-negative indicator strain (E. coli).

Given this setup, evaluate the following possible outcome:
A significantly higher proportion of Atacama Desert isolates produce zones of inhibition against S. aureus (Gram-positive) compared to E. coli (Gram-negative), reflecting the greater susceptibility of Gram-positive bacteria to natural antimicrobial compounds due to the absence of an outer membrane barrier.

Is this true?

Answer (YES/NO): NO